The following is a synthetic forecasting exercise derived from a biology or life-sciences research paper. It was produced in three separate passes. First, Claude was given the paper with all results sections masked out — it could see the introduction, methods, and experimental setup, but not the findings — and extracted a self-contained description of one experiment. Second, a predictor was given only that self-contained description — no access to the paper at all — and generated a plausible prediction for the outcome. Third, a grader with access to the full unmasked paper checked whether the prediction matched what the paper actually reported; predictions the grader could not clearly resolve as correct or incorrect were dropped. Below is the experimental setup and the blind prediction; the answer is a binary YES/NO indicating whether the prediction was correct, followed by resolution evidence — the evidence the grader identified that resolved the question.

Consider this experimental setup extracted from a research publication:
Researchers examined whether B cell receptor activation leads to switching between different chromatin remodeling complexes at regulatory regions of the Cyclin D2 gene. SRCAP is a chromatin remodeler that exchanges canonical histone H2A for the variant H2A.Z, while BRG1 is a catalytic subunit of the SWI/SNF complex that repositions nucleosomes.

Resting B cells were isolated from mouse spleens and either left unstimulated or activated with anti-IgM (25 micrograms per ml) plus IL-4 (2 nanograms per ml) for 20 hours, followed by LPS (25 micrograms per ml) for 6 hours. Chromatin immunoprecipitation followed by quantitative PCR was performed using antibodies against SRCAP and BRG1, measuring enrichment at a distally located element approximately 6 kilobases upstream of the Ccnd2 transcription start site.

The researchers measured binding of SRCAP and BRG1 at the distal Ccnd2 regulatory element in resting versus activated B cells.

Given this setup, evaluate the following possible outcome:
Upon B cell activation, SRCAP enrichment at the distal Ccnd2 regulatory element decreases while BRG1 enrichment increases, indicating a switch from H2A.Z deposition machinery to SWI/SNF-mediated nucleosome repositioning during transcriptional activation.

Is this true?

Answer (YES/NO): YES